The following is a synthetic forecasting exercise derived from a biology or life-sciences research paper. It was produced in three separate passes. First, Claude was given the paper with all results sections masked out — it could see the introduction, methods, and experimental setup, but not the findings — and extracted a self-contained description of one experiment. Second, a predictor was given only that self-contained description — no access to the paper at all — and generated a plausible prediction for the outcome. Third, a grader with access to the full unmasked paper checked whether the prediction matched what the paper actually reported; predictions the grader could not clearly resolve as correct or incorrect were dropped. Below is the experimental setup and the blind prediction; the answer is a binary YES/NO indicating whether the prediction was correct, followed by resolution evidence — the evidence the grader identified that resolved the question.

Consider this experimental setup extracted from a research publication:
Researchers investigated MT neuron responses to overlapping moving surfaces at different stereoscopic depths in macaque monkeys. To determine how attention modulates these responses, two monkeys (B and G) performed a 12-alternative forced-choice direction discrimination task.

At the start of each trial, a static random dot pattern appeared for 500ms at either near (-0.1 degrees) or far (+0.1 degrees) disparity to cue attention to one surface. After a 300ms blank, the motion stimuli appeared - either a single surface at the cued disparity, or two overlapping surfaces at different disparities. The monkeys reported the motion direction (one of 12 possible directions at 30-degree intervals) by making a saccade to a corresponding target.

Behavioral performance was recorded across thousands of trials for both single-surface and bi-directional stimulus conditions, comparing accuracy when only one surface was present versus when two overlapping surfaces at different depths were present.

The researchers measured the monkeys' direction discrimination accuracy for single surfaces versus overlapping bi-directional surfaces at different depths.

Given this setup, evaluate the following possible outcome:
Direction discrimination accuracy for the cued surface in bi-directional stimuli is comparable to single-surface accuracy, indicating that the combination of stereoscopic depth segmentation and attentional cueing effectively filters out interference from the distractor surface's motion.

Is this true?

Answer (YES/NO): NO